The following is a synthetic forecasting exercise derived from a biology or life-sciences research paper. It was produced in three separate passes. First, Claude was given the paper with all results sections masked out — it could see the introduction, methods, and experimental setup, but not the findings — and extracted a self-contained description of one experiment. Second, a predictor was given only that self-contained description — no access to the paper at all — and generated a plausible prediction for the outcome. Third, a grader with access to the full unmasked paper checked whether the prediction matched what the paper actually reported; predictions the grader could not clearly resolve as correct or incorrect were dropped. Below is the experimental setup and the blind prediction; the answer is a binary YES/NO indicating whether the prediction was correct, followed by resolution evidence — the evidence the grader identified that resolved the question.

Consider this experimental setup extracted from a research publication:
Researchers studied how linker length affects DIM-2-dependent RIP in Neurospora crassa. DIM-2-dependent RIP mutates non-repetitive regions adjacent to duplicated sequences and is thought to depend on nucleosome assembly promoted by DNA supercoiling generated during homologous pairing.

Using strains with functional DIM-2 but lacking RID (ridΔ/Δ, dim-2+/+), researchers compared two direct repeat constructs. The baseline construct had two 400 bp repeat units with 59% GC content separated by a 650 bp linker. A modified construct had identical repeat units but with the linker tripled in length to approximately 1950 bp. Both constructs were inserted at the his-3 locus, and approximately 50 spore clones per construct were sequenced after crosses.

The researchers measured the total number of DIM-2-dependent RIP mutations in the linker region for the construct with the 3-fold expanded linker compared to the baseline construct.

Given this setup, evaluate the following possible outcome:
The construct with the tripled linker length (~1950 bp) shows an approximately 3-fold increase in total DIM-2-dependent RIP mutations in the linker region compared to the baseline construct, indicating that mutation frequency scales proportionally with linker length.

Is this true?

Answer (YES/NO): NO